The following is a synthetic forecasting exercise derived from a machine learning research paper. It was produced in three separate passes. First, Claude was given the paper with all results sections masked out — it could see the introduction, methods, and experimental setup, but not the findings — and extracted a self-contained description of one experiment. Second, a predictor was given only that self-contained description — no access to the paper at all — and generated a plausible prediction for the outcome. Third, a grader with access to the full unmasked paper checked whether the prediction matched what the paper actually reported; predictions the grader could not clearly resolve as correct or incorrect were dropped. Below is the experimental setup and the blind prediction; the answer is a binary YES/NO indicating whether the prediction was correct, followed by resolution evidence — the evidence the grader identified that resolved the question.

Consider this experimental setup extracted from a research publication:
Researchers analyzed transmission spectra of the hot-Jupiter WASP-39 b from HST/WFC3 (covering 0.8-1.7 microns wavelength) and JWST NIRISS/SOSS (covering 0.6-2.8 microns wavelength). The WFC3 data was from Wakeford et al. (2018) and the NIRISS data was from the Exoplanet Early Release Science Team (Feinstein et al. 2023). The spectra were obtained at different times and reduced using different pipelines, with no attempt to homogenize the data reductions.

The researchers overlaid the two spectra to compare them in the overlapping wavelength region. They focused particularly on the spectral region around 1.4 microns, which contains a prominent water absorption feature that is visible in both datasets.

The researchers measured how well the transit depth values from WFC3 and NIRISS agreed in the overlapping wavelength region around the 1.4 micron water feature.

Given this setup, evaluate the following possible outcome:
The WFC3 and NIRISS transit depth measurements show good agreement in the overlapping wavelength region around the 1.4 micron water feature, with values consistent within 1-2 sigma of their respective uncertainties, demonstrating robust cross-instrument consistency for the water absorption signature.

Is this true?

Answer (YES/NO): NO